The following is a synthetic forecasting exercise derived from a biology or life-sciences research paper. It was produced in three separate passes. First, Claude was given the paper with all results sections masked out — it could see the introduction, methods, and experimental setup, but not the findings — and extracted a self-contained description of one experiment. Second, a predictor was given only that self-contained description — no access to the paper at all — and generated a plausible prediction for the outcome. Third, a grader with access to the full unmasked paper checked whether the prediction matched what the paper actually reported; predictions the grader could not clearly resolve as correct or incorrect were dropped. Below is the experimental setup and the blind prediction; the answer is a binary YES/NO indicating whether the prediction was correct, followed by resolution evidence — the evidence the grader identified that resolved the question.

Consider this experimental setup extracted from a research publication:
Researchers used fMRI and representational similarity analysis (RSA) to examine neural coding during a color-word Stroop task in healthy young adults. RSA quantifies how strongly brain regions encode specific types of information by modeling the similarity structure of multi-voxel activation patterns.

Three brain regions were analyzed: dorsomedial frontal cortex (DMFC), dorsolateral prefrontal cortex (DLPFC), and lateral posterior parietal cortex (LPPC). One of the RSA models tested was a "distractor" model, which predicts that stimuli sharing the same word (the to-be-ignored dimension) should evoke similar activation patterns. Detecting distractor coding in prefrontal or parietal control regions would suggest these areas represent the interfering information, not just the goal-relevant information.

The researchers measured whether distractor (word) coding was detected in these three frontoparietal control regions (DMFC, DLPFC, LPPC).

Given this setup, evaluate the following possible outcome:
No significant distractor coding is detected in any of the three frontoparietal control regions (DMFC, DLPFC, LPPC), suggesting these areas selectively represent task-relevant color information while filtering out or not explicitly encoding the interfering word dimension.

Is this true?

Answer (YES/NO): YES